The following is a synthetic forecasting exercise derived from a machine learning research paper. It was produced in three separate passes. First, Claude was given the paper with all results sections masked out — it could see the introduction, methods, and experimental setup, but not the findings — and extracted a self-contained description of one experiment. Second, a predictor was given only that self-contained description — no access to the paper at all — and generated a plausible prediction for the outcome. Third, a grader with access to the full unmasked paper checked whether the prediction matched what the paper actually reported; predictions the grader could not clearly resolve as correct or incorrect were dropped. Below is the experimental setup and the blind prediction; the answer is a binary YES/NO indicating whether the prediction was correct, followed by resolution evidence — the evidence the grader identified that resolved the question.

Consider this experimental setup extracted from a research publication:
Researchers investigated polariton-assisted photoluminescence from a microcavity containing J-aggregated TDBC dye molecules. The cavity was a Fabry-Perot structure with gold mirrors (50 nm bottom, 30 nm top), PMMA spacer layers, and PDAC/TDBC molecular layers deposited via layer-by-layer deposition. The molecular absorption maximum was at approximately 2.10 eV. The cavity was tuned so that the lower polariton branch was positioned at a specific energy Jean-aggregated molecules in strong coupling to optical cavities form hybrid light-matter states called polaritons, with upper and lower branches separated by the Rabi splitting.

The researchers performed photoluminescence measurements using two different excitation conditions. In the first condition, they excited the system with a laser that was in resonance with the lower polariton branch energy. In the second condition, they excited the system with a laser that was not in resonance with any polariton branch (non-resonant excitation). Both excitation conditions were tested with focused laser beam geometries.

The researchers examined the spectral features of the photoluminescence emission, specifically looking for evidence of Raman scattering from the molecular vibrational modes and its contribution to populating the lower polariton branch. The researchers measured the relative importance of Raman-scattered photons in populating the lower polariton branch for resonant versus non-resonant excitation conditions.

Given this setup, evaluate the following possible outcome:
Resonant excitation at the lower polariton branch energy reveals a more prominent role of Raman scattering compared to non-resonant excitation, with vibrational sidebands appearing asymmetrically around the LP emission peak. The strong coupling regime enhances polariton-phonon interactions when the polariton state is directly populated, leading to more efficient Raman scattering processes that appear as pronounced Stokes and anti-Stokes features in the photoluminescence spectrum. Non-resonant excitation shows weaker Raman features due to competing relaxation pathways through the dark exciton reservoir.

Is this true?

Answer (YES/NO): NO